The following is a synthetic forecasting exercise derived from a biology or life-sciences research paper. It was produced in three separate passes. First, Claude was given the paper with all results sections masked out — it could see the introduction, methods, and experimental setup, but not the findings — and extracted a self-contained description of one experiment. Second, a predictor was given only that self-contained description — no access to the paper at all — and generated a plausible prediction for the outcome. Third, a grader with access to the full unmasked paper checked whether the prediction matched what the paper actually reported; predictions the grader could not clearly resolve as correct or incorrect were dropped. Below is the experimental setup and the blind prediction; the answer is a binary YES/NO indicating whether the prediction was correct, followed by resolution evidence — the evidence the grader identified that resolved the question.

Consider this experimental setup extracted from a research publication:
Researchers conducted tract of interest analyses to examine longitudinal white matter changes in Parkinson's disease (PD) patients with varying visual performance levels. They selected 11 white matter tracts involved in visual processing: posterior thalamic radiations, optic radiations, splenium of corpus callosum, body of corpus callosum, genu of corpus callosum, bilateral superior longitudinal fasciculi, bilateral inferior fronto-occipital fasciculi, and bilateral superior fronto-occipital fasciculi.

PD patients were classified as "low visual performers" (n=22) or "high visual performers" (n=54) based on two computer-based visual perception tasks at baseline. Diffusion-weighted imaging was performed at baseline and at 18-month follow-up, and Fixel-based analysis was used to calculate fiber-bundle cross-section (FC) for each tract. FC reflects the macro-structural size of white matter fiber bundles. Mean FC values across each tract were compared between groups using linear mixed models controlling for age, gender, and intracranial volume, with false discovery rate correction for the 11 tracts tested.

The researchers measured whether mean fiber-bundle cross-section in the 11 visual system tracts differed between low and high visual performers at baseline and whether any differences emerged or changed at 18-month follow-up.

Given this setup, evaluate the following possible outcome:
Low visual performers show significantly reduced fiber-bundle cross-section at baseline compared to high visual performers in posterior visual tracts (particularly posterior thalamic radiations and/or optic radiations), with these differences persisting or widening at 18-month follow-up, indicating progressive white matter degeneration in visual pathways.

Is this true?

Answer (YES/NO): NO